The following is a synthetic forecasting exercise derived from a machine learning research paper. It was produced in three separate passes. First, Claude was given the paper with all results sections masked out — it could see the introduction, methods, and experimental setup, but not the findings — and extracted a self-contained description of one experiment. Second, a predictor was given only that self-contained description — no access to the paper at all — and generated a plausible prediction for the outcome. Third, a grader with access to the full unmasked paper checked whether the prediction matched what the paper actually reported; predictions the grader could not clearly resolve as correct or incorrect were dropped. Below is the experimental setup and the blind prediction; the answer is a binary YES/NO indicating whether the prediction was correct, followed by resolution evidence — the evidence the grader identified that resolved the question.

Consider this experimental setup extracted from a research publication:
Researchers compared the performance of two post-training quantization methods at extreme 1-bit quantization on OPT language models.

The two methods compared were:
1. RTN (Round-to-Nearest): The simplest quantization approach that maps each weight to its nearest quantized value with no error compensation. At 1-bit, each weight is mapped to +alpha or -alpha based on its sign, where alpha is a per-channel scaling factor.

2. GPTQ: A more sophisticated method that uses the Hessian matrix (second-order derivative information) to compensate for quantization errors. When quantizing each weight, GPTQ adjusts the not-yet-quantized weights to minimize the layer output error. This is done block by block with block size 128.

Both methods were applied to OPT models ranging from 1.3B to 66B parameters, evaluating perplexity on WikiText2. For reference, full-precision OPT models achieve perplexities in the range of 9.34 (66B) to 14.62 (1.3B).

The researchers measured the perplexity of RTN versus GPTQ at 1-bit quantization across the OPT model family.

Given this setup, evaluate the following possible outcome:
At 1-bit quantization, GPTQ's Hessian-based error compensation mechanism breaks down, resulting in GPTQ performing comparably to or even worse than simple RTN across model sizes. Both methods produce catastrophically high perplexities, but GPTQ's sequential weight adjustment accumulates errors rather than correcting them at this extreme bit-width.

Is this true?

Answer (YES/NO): NO